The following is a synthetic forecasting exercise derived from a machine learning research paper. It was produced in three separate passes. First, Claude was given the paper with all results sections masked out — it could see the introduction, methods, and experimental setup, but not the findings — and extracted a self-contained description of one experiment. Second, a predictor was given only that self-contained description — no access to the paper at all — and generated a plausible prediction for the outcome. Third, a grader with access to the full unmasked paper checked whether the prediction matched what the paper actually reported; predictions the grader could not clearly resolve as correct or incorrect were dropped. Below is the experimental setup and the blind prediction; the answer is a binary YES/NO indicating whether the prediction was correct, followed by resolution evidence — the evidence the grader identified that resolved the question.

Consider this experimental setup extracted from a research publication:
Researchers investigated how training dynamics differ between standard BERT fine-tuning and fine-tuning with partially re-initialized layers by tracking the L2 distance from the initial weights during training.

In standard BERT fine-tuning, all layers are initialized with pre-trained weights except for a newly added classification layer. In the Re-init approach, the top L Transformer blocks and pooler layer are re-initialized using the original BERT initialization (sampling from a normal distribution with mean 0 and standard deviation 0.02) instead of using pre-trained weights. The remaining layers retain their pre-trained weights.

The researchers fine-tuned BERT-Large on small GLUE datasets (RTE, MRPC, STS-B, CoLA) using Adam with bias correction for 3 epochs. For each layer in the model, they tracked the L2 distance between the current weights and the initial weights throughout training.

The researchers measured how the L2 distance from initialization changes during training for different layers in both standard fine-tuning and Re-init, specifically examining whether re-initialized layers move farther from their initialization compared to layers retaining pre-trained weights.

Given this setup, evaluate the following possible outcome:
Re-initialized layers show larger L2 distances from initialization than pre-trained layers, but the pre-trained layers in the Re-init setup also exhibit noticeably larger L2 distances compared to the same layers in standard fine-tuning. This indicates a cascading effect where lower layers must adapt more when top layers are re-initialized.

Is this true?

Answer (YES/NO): NO